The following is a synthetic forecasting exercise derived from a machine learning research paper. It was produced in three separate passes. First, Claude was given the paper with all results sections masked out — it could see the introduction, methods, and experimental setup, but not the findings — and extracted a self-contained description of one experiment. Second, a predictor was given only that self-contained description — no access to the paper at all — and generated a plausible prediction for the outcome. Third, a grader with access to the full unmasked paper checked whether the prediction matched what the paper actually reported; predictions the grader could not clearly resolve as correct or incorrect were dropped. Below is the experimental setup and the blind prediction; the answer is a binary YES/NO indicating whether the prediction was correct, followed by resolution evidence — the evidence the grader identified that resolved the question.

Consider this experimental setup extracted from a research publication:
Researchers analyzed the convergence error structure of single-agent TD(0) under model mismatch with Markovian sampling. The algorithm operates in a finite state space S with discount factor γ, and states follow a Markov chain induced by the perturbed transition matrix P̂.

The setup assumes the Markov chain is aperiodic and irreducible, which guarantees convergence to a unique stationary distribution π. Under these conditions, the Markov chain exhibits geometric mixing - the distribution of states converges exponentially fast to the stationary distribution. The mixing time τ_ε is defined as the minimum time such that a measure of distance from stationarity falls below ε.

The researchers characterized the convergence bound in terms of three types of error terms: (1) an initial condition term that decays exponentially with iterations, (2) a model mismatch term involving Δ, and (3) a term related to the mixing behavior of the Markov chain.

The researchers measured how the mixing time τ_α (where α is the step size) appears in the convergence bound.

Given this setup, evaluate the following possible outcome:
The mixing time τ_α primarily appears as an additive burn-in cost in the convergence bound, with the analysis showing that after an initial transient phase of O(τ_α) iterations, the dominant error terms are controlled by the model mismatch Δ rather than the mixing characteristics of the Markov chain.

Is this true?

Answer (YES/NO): NO